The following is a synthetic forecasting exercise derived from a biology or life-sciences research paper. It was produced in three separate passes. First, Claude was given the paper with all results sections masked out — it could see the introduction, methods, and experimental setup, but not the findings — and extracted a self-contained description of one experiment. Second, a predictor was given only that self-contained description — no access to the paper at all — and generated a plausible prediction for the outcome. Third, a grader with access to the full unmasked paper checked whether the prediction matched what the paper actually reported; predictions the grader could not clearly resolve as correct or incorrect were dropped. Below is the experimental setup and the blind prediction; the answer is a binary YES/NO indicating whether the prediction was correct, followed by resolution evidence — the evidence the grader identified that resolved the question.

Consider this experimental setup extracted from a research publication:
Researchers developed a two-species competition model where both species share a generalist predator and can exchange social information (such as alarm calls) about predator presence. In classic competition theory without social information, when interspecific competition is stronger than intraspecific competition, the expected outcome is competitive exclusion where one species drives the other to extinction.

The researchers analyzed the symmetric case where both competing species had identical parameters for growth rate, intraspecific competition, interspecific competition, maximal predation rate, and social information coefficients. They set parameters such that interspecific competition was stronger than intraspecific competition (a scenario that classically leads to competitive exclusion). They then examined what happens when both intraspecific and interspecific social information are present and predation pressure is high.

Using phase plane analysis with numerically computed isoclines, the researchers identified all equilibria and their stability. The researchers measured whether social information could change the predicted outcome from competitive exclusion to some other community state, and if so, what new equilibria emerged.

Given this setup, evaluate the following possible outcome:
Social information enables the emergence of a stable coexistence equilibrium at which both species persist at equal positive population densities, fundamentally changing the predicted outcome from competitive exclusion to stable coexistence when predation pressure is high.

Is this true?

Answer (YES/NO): NO